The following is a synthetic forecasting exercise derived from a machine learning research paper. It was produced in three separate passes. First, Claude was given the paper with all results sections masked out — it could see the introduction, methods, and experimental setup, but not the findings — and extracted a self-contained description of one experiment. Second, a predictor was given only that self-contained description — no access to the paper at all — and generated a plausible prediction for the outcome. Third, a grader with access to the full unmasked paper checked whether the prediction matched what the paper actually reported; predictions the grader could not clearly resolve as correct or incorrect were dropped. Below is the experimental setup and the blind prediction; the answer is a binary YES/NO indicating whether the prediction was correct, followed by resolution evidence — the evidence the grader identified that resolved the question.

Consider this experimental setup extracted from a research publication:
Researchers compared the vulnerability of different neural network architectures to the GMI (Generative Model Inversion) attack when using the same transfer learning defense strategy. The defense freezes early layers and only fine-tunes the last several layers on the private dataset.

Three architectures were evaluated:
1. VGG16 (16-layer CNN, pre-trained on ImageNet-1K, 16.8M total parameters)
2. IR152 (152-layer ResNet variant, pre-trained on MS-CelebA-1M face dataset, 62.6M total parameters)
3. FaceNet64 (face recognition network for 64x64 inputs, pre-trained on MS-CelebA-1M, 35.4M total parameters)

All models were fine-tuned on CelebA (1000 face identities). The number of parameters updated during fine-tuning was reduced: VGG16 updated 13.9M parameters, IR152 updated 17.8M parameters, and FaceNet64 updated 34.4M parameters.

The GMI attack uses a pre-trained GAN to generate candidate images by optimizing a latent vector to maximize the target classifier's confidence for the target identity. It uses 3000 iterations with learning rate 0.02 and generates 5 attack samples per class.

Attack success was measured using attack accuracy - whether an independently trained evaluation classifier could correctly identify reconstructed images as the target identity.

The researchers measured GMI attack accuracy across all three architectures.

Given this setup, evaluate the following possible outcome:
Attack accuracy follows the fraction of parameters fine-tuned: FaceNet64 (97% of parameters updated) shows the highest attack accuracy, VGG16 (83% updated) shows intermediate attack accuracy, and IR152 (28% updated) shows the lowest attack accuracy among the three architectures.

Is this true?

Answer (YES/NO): NO